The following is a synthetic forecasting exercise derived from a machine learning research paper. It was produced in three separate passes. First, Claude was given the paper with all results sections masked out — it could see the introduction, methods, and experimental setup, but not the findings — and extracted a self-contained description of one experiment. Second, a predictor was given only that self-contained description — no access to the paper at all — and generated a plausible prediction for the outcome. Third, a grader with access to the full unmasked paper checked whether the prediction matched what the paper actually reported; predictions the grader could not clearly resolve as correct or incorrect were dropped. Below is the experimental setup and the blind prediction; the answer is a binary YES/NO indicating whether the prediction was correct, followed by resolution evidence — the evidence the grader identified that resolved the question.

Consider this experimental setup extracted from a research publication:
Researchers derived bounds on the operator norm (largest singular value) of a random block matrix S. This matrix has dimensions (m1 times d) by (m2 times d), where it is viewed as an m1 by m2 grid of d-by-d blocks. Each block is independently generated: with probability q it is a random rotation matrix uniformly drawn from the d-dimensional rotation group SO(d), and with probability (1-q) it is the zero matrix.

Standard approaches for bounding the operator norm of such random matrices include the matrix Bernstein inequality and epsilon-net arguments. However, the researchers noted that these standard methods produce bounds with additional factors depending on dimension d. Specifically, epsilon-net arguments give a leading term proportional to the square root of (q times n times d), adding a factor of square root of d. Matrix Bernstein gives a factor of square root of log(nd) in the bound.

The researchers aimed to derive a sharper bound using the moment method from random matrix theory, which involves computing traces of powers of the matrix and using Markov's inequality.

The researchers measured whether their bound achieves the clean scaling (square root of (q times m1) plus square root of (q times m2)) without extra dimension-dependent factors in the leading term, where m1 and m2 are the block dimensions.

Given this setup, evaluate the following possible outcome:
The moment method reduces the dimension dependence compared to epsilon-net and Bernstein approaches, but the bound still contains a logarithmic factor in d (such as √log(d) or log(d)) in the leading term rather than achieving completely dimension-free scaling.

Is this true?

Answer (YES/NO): NO